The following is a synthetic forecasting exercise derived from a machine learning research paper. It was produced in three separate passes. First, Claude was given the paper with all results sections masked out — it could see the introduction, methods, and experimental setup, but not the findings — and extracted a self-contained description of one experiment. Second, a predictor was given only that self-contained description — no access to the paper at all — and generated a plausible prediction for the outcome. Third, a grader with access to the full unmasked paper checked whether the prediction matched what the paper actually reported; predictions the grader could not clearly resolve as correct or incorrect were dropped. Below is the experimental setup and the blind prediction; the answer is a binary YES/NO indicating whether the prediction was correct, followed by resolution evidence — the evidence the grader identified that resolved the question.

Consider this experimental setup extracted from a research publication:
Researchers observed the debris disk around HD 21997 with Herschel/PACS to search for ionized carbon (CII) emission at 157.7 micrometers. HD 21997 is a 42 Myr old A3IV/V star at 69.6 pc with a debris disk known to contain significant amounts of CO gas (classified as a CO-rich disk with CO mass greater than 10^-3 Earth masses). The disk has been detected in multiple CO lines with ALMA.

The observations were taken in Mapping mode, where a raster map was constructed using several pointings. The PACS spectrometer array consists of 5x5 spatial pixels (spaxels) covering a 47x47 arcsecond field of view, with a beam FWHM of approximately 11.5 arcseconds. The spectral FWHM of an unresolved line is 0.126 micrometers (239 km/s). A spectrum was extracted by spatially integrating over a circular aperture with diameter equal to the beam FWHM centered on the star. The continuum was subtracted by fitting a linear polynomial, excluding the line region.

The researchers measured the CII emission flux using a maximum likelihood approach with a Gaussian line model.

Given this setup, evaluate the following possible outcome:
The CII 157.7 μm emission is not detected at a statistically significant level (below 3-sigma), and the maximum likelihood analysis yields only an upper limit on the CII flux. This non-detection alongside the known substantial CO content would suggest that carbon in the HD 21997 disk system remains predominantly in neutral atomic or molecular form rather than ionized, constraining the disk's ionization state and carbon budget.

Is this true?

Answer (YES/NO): YES